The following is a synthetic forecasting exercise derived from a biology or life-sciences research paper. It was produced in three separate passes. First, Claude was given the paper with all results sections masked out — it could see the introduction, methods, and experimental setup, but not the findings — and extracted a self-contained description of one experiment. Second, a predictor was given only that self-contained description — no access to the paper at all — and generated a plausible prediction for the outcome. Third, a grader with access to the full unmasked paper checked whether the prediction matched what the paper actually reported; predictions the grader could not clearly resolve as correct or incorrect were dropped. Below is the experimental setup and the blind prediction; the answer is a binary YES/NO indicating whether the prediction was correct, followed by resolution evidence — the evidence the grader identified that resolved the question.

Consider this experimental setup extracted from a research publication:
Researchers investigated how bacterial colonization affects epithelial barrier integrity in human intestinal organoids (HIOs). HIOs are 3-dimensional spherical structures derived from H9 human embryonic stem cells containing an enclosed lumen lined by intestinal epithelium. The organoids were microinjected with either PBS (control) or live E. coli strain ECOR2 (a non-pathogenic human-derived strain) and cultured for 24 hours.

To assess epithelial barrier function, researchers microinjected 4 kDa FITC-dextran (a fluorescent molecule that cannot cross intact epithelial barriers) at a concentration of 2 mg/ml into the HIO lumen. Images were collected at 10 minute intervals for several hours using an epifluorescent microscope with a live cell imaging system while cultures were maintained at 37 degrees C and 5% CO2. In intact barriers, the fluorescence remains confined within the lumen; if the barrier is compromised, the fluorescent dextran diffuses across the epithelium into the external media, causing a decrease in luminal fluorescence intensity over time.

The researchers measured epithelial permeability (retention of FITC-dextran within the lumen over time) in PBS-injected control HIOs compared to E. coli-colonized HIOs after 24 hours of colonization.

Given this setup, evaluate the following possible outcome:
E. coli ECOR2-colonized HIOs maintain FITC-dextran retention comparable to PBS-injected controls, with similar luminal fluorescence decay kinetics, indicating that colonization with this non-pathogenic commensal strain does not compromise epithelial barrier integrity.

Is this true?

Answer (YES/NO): YES